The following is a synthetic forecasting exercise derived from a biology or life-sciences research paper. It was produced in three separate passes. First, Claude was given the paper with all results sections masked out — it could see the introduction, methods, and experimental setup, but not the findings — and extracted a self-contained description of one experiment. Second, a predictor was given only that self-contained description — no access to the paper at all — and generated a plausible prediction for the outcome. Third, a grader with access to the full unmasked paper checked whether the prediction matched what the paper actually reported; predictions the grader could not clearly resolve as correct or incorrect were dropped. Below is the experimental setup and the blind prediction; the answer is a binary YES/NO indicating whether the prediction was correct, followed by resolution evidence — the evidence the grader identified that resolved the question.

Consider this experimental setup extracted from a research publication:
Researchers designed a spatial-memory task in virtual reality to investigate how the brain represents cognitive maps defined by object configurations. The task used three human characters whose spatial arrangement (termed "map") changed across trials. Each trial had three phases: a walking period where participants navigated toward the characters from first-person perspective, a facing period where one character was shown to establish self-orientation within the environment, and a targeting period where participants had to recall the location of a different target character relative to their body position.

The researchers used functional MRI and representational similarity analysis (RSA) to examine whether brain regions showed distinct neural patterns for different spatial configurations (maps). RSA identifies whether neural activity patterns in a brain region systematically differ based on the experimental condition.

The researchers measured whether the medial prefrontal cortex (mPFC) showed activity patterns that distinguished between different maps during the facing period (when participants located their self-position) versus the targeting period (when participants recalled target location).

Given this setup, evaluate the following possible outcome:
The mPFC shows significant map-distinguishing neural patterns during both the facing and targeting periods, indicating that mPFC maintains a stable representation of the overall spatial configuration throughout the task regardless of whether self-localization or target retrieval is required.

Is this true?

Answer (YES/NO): NO